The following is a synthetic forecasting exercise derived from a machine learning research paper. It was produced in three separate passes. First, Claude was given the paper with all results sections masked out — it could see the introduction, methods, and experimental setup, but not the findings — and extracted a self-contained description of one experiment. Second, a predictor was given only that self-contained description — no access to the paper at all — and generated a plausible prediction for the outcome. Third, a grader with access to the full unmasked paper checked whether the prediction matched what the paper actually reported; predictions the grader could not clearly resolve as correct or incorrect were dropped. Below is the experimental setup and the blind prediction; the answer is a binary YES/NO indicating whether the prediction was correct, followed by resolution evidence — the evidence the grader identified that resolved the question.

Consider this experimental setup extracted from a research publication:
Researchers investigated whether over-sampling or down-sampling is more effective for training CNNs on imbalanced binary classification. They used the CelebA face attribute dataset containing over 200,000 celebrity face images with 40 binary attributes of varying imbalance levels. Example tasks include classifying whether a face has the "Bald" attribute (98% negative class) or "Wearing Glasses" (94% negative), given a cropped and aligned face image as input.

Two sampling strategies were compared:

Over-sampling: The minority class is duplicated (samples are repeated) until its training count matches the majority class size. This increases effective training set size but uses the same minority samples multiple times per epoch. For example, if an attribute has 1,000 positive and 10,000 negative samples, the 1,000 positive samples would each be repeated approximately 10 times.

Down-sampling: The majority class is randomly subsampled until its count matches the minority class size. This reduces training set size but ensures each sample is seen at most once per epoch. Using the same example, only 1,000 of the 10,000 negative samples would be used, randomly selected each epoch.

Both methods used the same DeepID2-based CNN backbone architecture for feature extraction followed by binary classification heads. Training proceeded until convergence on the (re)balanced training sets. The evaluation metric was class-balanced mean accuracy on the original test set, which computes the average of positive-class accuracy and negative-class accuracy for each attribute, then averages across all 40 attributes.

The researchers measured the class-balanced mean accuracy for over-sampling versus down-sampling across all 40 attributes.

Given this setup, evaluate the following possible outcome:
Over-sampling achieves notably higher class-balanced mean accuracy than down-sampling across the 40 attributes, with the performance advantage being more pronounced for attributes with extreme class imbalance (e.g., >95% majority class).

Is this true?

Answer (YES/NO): NO